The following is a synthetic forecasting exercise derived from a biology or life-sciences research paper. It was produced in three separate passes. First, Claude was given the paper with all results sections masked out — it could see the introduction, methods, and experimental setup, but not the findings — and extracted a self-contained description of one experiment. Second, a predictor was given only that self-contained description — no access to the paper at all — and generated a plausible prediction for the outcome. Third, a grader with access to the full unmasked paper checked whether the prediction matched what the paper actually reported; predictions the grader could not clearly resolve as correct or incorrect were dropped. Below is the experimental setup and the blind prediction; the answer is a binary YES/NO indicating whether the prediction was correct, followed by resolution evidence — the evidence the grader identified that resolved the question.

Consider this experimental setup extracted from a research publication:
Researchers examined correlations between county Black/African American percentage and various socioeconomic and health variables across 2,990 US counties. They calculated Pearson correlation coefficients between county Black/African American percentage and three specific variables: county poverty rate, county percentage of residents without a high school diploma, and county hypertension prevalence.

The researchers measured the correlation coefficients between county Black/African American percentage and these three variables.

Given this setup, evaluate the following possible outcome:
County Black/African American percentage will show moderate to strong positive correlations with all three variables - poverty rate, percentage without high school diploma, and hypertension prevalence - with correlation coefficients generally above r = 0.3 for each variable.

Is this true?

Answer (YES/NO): YES